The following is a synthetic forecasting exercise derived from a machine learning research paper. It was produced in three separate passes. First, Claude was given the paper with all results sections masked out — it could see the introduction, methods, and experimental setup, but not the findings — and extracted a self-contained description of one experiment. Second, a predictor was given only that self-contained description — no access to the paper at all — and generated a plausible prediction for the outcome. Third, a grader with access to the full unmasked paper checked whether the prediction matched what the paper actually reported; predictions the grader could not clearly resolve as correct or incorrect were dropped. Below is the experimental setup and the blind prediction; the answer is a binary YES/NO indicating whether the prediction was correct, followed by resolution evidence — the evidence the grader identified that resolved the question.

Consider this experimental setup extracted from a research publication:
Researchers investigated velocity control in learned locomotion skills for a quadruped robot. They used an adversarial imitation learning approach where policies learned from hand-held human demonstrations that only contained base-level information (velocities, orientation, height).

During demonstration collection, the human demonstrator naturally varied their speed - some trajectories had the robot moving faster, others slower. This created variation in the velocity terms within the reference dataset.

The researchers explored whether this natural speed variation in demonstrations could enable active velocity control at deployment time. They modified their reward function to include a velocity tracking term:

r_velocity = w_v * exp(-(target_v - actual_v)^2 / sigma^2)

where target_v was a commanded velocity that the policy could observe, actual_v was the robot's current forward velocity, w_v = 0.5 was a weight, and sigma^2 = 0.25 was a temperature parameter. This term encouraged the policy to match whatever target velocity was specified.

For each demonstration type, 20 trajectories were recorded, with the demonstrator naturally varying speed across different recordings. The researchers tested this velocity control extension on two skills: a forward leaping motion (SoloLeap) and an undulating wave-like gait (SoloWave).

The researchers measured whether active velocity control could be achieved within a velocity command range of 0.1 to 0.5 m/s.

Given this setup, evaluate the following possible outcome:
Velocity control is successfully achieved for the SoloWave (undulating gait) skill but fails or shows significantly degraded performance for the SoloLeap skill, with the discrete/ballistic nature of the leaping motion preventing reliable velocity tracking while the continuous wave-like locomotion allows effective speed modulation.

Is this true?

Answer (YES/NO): NO